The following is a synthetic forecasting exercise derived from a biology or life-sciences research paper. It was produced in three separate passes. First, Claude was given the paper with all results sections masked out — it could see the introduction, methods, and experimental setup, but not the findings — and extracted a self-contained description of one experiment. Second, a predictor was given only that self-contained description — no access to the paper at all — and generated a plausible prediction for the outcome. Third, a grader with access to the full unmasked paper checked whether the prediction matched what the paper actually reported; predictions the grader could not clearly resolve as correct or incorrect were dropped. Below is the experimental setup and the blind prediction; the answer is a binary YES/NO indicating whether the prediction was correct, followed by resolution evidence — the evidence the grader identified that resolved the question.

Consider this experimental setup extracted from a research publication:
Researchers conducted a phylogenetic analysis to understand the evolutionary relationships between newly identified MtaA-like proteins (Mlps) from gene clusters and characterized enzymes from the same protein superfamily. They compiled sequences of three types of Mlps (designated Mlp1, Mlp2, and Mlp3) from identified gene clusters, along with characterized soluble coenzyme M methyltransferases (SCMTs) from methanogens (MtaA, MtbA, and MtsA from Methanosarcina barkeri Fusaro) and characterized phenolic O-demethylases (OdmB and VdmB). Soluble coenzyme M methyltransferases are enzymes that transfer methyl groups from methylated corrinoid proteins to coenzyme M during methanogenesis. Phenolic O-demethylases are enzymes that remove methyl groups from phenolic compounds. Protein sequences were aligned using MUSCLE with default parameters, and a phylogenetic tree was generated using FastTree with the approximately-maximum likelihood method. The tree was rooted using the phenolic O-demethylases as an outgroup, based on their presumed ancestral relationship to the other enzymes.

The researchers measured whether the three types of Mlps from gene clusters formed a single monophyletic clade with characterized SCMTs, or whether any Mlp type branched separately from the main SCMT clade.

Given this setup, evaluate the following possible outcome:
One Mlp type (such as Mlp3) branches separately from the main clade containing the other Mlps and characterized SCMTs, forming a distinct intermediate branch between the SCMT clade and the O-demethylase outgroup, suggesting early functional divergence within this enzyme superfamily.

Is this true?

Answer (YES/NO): NO